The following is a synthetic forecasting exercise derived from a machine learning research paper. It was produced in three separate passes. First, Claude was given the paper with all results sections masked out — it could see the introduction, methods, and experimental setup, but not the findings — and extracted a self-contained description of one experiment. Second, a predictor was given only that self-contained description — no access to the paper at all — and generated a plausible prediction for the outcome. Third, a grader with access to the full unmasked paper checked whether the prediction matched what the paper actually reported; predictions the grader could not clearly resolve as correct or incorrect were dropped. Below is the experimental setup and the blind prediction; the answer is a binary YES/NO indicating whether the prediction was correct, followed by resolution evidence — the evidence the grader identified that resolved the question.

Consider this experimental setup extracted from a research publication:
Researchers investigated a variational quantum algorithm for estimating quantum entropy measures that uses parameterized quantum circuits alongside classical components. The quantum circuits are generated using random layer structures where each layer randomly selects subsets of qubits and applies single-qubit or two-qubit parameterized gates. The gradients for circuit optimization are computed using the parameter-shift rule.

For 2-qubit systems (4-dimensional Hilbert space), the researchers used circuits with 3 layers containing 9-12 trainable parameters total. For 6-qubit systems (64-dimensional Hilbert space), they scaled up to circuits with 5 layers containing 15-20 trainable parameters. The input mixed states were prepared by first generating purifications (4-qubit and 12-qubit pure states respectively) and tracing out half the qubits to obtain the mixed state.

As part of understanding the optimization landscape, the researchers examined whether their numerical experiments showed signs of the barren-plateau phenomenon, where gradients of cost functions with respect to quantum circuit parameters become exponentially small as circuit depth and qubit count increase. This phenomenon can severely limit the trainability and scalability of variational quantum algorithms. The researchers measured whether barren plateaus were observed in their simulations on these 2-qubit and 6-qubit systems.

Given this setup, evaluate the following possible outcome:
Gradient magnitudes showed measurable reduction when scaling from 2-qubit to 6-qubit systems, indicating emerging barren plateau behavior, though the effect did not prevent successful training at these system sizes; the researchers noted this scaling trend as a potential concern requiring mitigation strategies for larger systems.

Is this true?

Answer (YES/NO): NO